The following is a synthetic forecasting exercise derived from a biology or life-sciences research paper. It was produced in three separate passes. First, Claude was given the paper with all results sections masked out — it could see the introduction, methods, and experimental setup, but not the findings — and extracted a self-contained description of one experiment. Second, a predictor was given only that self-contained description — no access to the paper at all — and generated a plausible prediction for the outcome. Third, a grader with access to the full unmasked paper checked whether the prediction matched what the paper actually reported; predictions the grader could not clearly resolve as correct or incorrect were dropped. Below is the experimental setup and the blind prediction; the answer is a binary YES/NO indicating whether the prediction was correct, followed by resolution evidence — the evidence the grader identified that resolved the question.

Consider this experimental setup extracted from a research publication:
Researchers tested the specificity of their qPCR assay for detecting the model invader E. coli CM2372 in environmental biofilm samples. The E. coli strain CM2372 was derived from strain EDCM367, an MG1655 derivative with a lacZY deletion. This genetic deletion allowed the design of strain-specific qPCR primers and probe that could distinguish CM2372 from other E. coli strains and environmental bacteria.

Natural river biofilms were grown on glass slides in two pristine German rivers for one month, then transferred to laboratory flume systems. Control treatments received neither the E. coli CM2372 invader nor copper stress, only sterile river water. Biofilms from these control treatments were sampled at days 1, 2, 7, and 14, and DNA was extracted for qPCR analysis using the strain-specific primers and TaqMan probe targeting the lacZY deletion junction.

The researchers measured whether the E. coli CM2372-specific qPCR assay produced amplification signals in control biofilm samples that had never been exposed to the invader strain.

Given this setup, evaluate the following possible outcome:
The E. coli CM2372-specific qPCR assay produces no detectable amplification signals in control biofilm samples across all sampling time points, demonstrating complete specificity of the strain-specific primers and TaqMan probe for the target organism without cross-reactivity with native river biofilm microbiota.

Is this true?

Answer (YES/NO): YES